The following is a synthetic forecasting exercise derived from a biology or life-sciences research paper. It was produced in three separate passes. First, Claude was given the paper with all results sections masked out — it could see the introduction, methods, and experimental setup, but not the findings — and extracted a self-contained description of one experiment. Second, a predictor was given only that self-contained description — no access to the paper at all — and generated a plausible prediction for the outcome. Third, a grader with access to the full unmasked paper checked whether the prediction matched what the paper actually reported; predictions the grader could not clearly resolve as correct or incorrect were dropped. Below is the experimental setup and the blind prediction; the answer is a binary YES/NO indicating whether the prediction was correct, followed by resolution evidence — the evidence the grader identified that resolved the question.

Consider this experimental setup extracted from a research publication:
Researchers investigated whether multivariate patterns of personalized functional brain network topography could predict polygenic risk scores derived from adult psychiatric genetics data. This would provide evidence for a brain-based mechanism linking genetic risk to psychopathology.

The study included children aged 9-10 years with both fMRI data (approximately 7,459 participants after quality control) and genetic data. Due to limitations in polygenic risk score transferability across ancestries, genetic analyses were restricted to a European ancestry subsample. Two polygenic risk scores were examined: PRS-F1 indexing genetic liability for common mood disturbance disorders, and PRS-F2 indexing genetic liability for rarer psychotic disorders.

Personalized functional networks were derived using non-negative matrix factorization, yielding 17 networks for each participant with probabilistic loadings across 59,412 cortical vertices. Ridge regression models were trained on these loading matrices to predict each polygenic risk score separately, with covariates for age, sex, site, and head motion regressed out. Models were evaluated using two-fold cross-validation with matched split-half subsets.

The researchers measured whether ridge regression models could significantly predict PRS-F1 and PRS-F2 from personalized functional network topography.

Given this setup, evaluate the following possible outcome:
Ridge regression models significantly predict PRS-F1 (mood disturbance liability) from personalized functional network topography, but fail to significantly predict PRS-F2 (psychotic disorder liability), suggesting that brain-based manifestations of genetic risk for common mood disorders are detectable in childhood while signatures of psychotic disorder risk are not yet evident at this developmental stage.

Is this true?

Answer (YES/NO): NO